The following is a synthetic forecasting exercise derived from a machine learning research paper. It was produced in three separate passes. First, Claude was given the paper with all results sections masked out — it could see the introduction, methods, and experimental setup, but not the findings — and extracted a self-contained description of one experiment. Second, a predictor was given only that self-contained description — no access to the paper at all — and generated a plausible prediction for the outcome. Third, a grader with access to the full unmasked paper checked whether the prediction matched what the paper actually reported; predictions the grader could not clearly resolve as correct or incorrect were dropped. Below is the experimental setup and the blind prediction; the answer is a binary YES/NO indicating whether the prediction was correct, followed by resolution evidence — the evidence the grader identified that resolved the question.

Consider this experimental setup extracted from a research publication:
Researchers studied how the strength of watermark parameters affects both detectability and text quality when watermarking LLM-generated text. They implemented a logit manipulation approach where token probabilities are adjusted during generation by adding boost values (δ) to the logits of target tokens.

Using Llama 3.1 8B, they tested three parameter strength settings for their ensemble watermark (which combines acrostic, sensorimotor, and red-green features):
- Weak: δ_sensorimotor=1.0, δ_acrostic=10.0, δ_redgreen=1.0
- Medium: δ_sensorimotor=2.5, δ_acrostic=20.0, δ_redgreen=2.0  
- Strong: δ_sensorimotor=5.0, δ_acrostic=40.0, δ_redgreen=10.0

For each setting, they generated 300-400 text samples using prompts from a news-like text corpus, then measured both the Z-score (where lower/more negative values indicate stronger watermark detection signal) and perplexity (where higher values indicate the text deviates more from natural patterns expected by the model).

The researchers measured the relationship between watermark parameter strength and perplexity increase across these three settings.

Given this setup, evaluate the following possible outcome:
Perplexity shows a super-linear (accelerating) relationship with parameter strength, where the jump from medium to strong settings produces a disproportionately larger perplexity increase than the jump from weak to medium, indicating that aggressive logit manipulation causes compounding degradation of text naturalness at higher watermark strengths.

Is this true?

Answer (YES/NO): NO